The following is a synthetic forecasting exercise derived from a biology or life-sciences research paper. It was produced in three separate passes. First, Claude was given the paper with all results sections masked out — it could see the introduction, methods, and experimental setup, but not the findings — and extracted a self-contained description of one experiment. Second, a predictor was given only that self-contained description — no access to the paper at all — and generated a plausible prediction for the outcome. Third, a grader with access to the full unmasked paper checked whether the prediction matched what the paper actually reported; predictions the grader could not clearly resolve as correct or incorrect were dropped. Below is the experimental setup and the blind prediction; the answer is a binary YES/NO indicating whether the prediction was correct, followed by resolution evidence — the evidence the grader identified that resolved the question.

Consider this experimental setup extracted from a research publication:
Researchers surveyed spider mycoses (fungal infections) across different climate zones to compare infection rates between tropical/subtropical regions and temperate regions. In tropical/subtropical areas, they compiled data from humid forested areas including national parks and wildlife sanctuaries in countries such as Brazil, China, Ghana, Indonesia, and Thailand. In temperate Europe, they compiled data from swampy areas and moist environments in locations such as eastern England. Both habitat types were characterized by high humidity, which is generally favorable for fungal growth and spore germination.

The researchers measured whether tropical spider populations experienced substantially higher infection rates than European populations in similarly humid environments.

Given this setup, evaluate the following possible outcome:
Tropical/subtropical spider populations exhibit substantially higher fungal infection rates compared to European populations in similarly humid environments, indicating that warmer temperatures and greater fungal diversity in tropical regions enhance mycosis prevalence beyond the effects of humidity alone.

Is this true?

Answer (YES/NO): NO